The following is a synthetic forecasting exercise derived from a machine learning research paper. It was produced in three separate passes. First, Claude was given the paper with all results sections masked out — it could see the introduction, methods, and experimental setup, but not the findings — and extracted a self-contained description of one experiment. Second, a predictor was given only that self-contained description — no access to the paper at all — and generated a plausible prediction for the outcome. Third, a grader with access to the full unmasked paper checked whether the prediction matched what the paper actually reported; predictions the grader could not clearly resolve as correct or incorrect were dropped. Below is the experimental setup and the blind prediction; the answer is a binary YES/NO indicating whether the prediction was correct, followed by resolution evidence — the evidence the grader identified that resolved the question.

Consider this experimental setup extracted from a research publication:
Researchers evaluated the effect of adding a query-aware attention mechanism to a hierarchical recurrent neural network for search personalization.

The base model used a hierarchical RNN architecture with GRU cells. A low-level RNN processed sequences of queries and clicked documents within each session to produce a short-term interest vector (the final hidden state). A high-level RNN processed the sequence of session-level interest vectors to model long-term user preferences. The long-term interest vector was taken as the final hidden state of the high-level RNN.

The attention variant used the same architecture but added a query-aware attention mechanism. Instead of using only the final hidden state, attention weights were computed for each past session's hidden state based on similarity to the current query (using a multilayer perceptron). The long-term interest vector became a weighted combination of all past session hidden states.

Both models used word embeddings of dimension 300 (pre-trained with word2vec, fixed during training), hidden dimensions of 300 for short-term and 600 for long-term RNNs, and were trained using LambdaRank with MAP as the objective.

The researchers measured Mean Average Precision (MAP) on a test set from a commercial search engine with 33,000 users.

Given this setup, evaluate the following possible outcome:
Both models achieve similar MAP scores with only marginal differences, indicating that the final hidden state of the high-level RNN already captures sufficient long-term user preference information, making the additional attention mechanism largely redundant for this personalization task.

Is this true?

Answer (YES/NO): NO